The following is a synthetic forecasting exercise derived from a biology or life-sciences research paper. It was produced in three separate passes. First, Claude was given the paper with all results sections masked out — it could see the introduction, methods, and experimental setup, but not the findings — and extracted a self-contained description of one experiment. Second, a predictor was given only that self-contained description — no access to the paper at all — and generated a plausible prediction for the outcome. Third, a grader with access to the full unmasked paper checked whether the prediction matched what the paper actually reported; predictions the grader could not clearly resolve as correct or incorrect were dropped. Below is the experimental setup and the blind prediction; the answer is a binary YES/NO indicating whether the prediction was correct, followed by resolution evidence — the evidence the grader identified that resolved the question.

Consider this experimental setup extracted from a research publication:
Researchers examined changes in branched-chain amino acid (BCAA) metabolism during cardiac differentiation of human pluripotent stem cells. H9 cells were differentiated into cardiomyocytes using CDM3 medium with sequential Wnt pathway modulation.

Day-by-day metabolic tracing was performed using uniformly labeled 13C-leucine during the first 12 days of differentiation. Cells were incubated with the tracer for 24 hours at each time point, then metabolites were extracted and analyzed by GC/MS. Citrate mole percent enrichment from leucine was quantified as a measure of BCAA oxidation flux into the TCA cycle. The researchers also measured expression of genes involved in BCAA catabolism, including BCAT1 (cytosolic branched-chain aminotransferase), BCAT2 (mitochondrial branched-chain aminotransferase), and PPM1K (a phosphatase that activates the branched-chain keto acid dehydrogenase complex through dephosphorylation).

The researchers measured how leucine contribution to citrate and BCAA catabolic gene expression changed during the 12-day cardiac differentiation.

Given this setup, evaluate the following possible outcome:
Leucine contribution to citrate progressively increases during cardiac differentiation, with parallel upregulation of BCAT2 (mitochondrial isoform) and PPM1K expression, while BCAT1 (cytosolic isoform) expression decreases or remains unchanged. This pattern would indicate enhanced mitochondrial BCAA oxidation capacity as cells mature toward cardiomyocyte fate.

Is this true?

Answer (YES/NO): YES